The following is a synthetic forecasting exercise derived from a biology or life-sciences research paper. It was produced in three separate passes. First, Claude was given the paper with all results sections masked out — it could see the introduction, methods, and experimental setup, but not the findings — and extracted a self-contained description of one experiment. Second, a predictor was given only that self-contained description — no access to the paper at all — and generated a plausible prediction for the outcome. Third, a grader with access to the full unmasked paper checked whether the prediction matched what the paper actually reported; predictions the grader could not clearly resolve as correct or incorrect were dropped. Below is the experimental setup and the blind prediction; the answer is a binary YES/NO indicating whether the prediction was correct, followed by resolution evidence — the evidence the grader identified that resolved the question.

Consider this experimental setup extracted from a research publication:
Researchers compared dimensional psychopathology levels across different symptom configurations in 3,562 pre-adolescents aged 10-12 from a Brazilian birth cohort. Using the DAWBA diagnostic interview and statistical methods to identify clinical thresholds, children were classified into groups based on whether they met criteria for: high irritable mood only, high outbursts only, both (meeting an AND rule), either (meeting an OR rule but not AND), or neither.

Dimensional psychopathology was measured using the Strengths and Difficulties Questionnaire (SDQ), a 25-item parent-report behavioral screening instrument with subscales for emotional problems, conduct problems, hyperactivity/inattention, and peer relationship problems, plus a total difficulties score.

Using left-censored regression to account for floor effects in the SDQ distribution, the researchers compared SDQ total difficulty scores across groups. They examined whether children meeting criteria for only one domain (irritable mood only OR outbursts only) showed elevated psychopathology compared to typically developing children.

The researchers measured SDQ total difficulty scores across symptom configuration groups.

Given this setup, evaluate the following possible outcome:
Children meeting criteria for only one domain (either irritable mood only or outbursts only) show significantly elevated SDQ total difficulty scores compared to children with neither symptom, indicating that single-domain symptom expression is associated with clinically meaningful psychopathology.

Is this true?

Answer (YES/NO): YES